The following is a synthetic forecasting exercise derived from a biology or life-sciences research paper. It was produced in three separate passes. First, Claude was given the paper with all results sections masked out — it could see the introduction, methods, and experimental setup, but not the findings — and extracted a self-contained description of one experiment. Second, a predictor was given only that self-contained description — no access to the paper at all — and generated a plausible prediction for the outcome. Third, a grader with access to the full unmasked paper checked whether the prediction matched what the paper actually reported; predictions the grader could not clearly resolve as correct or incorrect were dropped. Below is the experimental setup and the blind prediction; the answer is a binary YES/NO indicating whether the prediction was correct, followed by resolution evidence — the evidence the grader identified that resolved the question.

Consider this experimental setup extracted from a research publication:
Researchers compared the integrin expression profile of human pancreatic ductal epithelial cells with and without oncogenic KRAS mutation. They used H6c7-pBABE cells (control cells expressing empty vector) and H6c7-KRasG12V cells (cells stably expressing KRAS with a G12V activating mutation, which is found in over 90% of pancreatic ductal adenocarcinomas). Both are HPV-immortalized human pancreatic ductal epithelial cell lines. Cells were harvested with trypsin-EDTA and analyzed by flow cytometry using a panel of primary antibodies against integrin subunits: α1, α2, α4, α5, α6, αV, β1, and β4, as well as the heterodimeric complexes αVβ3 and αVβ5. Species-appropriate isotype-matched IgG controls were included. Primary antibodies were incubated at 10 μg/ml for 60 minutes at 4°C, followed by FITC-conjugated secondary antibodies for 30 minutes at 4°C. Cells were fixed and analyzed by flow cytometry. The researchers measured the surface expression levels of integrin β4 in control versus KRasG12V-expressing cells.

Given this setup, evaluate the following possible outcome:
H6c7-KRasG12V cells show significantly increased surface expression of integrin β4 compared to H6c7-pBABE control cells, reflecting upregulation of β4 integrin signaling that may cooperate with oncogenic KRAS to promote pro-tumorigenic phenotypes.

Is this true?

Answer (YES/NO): NO